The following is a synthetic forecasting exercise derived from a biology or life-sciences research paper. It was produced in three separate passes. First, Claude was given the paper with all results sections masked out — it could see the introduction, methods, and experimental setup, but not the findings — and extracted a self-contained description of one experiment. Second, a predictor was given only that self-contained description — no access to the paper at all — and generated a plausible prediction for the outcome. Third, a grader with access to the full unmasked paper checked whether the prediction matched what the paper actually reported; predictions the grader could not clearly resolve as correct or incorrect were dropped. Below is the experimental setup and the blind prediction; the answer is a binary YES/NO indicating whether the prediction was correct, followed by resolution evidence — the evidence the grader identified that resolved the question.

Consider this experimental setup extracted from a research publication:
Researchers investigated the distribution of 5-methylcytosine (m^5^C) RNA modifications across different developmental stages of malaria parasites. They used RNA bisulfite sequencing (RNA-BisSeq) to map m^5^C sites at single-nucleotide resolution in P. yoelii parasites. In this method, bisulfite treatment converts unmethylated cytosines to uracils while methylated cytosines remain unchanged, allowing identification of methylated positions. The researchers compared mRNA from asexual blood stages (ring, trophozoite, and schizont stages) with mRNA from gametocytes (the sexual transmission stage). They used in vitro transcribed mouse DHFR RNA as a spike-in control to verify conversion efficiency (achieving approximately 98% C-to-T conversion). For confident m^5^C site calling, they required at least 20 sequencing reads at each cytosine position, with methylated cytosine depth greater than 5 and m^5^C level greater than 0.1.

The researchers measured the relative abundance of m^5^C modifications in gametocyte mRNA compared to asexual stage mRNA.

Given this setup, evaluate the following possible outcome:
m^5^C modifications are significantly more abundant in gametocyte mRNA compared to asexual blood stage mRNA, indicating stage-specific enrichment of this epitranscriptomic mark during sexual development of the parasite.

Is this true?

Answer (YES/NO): YES